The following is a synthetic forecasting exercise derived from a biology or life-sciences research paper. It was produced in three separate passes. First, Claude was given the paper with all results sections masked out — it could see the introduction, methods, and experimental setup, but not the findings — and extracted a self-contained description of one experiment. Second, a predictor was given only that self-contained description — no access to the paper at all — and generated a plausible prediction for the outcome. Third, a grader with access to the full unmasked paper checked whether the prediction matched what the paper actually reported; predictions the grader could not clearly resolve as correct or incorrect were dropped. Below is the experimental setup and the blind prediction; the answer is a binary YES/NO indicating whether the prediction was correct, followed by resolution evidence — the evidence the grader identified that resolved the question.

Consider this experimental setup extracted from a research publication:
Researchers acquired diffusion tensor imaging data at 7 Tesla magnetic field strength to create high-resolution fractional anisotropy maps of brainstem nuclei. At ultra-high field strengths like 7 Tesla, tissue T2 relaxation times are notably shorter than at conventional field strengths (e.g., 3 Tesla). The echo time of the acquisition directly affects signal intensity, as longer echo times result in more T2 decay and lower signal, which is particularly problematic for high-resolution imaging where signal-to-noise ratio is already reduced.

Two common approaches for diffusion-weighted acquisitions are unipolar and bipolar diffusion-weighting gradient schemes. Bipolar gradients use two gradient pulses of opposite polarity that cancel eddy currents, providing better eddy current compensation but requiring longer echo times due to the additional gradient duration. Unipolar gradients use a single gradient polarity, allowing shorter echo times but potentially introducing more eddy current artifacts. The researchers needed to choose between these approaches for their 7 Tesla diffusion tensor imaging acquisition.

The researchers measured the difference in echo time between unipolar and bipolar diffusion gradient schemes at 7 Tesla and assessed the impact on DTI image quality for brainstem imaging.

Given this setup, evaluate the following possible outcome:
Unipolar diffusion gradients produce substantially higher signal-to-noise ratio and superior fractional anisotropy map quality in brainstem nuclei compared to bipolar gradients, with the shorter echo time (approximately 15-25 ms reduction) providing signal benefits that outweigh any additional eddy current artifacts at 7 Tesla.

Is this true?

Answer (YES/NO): NO